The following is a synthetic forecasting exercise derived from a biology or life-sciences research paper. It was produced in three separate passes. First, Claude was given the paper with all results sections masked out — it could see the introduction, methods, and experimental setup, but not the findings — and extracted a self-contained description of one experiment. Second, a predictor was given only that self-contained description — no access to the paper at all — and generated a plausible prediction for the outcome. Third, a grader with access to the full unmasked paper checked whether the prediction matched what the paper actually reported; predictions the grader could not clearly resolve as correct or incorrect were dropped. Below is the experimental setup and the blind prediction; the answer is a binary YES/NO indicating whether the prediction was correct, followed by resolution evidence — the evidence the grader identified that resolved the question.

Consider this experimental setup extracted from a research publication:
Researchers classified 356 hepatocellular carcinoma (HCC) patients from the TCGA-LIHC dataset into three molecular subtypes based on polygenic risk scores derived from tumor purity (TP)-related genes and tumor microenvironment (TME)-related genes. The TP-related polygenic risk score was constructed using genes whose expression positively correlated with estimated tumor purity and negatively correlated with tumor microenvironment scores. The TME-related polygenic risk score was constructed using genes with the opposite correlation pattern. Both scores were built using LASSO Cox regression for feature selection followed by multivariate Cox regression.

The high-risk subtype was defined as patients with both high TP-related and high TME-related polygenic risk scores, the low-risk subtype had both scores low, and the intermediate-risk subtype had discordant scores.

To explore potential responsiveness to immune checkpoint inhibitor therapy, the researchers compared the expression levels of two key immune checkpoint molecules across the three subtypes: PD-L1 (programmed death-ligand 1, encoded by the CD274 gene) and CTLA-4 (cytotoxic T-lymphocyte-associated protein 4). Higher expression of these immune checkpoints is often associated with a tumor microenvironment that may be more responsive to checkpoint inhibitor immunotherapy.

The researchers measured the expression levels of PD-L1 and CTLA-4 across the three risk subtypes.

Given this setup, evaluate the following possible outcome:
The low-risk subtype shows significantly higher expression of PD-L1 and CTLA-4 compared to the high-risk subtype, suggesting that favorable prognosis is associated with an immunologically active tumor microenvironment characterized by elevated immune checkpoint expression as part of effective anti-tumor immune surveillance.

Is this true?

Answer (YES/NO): NO